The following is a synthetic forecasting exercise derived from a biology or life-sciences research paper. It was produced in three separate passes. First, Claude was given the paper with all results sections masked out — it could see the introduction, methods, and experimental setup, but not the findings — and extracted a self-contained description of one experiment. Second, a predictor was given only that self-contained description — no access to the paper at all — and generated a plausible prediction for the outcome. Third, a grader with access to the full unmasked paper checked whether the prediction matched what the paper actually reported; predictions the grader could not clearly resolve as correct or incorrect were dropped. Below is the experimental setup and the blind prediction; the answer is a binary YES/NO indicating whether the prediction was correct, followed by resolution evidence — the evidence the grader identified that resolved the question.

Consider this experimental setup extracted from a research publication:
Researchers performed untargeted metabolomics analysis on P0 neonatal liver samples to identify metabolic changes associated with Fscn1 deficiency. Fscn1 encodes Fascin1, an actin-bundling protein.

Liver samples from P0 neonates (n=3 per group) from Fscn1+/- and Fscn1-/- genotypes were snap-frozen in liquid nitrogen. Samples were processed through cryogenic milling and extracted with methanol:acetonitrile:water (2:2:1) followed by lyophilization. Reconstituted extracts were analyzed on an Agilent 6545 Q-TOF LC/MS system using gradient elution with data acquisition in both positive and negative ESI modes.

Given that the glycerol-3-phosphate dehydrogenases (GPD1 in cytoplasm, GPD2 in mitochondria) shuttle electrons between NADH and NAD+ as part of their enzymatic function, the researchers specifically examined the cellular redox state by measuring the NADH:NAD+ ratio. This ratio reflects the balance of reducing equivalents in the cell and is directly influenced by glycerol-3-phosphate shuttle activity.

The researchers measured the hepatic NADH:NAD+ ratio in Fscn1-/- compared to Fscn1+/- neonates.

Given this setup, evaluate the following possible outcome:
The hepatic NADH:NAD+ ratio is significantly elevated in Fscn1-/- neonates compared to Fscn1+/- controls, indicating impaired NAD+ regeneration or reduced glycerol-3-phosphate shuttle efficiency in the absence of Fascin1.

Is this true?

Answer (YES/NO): YES